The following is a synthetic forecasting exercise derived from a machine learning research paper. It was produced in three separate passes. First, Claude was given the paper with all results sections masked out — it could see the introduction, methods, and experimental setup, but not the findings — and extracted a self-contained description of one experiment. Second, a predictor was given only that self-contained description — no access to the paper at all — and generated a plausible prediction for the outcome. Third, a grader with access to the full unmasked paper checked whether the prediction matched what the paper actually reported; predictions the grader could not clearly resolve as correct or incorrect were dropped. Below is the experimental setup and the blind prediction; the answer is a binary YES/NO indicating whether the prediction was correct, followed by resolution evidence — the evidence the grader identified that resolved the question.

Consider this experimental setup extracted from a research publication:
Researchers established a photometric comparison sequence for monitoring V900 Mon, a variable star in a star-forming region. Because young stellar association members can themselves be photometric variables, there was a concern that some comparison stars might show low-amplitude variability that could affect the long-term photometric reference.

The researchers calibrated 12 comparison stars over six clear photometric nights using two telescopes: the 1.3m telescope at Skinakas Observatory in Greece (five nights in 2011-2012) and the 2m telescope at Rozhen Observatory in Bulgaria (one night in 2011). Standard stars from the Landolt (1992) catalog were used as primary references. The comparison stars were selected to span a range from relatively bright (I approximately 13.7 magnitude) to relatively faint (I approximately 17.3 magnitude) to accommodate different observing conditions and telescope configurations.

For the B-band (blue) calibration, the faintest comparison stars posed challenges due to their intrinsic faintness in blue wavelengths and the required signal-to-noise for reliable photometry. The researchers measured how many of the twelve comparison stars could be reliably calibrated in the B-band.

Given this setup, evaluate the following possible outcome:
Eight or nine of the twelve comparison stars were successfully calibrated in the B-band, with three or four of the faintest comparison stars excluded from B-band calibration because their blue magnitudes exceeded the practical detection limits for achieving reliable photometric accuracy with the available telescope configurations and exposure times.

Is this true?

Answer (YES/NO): YES